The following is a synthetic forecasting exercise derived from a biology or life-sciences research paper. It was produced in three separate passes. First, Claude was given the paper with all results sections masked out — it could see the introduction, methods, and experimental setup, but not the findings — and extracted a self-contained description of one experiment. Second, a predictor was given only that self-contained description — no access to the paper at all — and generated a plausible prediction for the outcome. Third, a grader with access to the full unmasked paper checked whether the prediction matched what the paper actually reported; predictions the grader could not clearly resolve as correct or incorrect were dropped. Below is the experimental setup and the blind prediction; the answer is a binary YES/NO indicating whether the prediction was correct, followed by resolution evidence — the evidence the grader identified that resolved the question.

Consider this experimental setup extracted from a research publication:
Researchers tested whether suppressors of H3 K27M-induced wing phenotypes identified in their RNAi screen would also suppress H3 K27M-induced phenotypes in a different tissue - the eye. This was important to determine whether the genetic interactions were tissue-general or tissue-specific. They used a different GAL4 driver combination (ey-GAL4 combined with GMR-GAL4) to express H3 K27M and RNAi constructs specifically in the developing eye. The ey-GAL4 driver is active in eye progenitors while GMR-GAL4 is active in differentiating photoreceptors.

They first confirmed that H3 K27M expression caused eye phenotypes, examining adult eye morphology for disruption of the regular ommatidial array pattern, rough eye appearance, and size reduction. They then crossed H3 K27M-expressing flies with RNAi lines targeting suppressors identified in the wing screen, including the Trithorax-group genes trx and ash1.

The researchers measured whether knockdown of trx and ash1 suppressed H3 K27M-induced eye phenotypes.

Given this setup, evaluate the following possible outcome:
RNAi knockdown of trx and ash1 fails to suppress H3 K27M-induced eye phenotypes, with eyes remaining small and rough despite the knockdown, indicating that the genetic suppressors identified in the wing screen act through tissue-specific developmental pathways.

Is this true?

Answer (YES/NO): NO